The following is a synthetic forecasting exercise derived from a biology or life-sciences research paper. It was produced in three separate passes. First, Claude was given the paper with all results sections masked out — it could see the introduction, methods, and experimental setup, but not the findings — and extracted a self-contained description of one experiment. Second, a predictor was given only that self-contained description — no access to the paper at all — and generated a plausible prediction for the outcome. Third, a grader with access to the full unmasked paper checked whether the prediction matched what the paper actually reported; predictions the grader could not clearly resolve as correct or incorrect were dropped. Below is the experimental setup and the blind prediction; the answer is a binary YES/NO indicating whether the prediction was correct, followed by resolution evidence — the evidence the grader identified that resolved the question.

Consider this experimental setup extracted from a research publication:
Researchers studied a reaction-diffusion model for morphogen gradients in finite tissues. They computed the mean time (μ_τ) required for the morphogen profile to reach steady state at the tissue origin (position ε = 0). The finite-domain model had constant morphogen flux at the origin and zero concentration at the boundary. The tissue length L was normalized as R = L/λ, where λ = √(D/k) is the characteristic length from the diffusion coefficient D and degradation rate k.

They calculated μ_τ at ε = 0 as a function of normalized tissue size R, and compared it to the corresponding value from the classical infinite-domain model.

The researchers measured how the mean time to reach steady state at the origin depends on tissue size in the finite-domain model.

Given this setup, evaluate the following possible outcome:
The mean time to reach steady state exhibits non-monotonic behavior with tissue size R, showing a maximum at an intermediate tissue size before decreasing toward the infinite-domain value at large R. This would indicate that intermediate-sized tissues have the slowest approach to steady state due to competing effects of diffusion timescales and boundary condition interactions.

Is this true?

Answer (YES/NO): NO